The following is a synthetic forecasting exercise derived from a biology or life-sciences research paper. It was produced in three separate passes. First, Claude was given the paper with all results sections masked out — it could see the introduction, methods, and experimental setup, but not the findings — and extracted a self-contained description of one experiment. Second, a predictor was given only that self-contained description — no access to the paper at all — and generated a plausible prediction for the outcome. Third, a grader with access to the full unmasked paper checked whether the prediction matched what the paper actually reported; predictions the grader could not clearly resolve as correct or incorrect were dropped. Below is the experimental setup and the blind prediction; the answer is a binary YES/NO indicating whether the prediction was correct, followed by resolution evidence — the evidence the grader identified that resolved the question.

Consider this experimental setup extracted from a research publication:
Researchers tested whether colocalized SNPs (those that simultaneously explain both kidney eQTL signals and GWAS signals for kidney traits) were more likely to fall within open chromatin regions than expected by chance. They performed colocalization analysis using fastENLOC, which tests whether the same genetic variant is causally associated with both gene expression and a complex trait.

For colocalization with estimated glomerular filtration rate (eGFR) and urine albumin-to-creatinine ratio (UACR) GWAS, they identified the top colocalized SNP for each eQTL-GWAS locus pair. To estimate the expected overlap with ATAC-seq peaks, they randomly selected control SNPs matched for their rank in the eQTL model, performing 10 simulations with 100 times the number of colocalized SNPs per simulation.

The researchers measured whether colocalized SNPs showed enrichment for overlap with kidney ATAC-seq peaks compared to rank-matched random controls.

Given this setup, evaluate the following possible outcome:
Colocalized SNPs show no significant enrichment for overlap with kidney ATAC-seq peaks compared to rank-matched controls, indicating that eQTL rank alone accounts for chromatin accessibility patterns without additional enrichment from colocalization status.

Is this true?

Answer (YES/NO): NO